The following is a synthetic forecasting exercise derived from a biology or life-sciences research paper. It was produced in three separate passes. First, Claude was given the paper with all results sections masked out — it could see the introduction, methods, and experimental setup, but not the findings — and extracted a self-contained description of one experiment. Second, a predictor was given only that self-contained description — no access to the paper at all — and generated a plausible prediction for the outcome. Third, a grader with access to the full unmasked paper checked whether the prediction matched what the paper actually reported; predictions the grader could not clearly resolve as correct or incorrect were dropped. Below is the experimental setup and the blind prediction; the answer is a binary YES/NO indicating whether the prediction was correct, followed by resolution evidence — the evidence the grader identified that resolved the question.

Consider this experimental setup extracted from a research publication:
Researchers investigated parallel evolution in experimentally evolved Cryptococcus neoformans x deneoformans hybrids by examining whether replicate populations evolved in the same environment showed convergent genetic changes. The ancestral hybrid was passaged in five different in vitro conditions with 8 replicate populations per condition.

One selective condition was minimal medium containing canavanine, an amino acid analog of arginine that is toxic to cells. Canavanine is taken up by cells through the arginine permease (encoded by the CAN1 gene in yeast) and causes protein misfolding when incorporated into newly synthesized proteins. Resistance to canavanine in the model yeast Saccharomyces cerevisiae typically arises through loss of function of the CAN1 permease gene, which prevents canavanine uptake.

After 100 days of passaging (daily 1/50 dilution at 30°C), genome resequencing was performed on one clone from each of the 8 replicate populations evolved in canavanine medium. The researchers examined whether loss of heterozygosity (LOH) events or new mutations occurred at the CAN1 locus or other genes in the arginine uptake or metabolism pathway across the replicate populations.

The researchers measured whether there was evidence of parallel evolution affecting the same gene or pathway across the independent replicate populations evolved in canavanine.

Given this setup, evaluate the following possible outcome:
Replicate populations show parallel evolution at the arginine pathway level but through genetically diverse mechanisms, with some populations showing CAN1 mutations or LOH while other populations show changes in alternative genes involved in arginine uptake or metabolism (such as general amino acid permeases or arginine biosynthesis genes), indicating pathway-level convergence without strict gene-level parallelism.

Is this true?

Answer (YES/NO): NO